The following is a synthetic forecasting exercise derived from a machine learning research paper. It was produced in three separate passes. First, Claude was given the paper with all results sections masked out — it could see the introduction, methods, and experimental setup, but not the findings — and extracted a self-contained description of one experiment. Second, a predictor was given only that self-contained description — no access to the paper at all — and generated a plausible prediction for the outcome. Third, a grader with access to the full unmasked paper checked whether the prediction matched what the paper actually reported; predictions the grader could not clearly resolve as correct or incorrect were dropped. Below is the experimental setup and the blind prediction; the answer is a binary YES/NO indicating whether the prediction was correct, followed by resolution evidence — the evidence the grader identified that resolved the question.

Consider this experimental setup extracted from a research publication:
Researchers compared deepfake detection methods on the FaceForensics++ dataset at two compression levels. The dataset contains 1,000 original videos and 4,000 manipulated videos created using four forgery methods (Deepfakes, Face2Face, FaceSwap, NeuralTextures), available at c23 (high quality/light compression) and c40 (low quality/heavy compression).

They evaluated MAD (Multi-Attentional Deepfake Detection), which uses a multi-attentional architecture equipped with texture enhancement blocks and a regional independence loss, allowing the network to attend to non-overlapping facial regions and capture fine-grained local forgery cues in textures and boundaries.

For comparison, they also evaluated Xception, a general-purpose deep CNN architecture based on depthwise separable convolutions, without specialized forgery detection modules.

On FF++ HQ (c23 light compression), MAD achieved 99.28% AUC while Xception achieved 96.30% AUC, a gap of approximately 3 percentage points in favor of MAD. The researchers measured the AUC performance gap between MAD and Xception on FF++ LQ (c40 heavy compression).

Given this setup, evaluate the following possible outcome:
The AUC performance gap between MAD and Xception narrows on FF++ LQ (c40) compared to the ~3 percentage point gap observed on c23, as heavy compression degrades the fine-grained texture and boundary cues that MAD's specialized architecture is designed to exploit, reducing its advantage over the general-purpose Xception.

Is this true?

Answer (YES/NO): YES